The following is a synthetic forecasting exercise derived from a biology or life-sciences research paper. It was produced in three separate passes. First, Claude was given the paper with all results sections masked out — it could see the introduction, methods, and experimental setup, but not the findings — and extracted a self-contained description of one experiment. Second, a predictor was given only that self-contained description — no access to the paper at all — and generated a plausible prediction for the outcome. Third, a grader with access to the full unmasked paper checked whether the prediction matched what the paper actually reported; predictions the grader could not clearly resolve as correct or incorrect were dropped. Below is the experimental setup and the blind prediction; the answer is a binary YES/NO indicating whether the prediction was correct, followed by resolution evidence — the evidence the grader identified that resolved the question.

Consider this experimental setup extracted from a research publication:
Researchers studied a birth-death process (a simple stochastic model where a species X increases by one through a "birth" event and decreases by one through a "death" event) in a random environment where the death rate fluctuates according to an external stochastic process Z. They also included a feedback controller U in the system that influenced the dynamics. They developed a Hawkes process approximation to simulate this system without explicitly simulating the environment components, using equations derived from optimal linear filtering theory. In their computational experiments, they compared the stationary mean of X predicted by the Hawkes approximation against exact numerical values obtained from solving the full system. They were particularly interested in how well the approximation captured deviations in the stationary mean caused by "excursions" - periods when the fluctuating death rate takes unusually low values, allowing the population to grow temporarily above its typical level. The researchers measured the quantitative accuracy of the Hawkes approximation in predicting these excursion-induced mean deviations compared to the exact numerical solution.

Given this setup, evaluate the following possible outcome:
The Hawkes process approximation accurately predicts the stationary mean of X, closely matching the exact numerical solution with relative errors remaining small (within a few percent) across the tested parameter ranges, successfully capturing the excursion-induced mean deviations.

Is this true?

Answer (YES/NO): NO